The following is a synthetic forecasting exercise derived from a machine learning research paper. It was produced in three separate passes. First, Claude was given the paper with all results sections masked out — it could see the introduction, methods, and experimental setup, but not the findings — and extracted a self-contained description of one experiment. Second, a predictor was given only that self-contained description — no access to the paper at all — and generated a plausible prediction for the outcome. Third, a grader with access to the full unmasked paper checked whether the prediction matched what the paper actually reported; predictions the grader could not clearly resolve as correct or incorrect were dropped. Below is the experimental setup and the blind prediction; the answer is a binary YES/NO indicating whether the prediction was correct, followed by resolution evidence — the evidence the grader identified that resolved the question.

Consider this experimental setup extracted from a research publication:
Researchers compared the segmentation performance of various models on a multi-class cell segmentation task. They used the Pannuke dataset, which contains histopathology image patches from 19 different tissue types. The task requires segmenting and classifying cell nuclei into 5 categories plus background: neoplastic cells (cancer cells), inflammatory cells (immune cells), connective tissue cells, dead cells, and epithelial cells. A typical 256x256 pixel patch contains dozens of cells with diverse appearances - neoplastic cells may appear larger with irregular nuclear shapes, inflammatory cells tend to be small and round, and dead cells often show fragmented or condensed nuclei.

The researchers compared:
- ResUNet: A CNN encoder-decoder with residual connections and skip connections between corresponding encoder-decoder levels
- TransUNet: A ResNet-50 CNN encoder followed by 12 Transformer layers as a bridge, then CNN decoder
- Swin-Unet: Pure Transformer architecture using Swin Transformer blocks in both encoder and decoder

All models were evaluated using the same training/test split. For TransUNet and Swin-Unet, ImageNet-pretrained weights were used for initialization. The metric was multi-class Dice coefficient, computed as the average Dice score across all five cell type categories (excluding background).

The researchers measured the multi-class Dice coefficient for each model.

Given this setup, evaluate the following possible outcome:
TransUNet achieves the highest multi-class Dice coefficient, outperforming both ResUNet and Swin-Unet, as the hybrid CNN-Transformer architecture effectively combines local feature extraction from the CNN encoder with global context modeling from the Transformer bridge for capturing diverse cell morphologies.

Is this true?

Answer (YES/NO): NO